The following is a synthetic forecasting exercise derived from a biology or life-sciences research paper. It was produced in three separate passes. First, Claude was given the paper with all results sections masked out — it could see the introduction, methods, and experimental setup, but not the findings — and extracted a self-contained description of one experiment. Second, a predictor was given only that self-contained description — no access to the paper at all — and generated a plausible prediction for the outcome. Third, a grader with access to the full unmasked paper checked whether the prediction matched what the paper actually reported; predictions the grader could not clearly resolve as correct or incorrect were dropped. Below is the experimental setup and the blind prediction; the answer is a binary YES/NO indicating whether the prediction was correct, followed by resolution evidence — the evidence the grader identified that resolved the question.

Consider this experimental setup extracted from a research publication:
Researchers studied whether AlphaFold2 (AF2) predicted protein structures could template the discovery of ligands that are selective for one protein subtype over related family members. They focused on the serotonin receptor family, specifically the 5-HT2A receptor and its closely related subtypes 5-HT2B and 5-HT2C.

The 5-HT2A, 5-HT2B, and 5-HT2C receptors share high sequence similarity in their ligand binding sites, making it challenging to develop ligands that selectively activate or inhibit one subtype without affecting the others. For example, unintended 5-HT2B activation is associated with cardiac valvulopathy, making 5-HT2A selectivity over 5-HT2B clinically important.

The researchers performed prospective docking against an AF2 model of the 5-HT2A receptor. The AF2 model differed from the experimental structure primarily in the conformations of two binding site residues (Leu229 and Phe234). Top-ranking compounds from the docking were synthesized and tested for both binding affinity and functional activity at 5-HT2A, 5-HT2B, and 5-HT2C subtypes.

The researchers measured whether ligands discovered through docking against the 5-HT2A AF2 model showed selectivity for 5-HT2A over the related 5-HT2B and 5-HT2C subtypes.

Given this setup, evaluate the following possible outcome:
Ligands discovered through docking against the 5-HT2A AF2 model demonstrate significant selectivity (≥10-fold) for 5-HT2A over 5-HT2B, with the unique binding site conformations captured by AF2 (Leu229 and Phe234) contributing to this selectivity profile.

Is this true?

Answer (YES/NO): NO